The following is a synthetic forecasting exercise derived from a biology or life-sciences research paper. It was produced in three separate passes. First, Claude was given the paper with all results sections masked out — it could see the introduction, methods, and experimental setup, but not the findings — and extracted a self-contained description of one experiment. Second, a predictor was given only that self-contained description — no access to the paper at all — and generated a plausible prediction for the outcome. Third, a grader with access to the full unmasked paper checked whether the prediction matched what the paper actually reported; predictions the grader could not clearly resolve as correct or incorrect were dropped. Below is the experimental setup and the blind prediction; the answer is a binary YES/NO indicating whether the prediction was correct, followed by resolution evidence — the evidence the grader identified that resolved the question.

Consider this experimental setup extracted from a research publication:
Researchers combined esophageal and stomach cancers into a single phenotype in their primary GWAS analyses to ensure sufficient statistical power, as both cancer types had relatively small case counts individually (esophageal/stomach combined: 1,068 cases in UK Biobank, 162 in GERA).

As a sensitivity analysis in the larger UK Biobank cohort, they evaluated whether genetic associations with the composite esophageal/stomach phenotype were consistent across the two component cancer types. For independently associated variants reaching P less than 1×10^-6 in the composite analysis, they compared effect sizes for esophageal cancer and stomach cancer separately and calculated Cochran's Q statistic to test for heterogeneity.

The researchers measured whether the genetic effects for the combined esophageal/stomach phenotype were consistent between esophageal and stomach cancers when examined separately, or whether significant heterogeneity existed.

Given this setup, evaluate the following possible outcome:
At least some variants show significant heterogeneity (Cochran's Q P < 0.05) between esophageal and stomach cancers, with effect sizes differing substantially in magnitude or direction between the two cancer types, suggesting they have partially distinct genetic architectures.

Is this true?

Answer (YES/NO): NO